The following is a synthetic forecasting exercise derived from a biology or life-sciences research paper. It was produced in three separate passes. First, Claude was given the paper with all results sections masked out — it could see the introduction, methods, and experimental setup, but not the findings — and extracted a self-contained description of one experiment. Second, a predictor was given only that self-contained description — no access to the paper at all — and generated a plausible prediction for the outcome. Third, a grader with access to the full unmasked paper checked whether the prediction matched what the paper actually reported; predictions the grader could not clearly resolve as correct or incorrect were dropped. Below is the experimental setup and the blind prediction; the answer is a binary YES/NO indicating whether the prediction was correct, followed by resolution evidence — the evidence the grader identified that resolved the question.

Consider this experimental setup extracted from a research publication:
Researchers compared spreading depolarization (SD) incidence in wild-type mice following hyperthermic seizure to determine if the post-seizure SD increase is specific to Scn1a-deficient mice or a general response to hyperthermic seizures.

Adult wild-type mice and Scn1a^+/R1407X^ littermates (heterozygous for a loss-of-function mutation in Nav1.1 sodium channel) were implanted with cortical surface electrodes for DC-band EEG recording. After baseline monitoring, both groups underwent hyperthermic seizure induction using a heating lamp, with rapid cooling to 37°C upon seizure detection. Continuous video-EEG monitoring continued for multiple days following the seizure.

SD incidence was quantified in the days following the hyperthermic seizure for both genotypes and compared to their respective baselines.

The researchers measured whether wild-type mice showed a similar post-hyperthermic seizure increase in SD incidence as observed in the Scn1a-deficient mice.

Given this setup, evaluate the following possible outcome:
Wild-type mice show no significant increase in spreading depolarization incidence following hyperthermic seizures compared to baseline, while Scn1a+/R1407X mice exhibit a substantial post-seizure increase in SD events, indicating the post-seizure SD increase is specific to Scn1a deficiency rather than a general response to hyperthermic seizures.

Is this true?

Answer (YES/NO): YES